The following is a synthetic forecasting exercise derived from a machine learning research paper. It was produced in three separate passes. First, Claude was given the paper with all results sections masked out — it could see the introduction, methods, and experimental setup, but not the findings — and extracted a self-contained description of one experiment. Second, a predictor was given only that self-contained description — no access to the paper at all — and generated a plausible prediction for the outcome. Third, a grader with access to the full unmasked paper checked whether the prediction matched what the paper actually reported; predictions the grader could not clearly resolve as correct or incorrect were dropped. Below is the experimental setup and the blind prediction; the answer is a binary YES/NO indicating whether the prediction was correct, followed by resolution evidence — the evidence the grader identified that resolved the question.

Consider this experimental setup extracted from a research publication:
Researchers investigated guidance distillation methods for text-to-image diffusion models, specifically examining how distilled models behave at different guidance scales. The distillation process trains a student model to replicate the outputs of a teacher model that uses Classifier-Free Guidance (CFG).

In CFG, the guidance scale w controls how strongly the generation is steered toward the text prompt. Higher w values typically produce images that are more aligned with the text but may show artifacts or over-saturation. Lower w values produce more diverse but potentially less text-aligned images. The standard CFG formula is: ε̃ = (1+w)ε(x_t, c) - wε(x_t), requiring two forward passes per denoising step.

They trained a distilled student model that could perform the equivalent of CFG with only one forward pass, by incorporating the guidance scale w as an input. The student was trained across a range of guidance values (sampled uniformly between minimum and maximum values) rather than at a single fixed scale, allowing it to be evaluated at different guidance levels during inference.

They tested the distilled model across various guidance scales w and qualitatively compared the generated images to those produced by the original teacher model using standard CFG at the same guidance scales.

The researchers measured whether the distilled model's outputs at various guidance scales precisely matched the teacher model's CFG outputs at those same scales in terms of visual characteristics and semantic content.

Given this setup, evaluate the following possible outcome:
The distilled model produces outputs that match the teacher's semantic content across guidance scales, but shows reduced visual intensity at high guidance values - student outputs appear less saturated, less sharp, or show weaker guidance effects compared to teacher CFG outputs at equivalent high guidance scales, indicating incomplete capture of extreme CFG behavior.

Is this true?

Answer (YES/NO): NO